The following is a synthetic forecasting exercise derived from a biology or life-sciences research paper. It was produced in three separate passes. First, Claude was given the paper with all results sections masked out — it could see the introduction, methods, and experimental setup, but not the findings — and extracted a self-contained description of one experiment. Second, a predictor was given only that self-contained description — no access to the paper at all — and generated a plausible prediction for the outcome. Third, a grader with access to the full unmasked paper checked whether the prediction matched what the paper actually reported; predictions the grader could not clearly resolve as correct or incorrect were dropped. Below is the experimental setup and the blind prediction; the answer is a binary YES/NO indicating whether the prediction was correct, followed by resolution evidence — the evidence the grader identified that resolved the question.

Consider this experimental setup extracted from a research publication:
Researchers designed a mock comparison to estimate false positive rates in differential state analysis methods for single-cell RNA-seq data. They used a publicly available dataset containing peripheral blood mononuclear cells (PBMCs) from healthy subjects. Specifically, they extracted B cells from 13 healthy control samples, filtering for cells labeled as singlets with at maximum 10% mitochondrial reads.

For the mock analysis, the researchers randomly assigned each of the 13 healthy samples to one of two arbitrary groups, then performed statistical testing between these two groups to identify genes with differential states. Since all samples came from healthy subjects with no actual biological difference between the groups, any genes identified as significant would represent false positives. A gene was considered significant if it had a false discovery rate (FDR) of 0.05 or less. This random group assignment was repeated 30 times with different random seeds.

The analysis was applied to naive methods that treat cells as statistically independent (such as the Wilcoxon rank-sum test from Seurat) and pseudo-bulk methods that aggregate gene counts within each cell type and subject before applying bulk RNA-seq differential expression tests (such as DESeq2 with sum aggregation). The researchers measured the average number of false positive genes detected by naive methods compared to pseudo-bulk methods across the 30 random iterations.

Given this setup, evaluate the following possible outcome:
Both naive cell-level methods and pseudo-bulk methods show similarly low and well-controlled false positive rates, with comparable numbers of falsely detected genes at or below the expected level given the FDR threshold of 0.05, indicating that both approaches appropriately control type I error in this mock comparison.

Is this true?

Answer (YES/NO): NO